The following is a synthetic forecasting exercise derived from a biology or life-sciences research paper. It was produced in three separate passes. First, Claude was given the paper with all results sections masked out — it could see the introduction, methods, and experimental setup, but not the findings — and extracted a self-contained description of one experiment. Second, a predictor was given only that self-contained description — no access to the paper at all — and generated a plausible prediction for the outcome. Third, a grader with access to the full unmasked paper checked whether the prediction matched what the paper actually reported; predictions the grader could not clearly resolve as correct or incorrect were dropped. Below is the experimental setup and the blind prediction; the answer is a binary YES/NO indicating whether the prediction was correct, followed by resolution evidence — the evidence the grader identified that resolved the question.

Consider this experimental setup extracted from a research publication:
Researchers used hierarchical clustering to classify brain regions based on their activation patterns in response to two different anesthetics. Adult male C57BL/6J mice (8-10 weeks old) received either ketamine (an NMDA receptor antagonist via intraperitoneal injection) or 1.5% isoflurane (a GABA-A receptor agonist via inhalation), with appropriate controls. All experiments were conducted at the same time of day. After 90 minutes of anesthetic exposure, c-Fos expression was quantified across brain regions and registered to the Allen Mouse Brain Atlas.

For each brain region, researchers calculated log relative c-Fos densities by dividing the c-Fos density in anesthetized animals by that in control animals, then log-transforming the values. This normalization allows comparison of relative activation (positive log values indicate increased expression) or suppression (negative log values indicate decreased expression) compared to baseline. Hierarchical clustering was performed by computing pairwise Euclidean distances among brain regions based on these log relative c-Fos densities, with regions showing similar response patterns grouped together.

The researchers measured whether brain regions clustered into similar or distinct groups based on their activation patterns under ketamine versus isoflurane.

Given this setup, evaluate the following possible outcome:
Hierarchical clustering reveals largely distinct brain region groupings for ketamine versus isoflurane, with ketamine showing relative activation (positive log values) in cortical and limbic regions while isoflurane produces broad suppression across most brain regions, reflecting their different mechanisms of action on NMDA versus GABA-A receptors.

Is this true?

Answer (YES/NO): NO